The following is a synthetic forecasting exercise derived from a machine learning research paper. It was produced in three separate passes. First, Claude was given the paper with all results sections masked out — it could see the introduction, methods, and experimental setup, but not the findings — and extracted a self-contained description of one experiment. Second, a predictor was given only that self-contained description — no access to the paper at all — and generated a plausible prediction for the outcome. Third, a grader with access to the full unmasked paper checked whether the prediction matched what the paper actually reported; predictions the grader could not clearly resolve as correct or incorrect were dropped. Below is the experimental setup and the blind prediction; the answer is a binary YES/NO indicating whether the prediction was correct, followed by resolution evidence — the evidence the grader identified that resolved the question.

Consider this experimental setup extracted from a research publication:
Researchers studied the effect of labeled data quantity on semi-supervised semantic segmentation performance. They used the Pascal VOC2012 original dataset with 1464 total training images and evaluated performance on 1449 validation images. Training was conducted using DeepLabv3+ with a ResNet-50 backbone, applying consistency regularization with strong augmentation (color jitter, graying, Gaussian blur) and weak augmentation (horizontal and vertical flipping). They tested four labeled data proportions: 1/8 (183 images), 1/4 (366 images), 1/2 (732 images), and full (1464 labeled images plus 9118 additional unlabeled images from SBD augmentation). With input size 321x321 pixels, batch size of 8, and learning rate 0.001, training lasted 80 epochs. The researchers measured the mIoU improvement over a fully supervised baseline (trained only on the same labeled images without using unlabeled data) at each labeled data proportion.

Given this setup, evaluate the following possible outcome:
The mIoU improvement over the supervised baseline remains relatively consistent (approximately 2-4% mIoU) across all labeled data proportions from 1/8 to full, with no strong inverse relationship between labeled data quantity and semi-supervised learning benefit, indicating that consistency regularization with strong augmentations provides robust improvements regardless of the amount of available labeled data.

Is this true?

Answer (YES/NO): NO